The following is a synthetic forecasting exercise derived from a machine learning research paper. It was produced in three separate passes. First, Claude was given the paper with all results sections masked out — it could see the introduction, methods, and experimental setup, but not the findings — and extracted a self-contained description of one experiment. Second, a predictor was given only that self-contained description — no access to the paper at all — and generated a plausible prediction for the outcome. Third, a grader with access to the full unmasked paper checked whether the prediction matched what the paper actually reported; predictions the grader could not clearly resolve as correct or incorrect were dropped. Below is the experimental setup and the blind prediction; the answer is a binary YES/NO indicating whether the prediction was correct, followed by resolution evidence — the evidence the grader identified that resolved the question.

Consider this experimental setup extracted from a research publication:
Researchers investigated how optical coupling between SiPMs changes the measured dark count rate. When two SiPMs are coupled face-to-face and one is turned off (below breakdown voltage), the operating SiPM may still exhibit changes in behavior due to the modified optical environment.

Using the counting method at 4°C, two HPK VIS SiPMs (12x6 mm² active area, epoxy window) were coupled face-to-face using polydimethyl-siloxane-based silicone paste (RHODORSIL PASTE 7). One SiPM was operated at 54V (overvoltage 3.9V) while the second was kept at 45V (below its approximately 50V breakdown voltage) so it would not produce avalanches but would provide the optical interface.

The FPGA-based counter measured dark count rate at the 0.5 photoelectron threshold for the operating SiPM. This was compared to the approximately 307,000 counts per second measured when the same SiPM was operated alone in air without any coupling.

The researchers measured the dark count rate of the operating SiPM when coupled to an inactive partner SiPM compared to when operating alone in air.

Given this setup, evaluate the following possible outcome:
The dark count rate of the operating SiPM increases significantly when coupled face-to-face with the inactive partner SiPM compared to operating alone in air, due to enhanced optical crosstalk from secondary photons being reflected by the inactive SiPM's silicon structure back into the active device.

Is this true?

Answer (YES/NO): NO